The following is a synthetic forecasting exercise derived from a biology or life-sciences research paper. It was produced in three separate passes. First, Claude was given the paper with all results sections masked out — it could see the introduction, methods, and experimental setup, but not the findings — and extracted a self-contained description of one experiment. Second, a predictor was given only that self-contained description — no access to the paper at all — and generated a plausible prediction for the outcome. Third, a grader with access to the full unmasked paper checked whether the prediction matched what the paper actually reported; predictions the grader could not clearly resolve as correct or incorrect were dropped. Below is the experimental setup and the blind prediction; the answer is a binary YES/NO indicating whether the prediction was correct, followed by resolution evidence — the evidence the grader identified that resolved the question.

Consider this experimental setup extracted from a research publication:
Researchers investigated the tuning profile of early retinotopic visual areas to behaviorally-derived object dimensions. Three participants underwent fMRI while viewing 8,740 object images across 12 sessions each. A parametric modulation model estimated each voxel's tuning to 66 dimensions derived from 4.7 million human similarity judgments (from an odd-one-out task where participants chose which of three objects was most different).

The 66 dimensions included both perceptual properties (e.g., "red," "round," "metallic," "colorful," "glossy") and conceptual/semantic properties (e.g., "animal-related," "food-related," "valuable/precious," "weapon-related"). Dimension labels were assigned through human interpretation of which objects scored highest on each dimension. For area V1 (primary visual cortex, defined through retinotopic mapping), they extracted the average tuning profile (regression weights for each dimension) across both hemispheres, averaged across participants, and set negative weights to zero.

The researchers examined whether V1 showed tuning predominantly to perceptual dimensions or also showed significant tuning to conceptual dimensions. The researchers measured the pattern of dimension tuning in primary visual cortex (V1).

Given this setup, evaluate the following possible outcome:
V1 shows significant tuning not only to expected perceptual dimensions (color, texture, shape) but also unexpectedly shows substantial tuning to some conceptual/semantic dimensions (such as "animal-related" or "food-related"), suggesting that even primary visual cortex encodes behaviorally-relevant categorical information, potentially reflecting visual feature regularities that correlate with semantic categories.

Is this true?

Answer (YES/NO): NO